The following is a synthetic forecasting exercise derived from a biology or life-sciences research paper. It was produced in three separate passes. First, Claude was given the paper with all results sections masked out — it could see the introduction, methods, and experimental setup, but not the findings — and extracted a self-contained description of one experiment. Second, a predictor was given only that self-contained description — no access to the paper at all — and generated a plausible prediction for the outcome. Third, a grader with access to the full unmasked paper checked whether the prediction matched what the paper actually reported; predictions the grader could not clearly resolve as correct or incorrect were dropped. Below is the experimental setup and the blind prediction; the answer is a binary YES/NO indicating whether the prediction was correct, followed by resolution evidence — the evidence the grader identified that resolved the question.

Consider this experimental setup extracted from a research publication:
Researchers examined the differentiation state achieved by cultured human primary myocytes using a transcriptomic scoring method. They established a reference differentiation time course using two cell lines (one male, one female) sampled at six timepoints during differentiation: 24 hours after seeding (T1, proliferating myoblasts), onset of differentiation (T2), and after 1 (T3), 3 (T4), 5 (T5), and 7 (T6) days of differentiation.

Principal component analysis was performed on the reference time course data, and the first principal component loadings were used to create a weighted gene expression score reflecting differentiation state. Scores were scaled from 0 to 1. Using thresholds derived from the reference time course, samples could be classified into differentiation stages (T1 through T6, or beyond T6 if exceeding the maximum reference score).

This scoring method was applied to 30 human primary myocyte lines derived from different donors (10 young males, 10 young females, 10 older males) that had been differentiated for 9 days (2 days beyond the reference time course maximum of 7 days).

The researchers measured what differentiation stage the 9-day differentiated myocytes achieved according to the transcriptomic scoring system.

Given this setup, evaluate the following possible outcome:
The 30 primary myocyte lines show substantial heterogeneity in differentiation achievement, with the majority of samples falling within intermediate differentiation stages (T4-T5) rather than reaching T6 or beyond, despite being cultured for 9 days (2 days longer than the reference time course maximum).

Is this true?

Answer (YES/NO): NO